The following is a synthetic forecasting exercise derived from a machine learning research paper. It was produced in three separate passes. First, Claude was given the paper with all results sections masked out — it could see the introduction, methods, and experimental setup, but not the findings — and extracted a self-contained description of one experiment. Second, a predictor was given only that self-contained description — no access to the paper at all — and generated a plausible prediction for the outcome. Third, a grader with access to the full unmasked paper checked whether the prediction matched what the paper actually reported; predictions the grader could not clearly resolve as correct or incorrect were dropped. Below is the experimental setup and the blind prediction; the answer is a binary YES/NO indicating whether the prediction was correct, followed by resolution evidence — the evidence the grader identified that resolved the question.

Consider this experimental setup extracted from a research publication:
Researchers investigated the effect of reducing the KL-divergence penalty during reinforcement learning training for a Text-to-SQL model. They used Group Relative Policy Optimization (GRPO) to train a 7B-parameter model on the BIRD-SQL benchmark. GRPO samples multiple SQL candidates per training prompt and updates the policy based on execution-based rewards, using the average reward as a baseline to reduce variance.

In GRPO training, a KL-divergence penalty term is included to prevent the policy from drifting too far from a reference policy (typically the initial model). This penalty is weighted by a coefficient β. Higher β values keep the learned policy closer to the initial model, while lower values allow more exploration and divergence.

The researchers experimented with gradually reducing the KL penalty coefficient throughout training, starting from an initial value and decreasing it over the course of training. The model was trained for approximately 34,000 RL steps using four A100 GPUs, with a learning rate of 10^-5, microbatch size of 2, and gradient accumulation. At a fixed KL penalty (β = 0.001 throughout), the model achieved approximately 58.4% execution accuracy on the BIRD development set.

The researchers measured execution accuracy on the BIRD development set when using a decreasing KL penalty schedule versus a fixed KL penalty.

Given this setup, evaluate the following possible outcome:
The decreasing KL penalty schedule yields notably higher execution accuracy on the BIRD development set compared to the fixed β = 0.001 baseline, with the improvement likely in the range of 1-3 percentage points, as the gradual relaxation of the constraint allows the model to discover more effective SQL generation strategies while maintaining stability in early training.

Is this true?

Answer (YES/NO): YES